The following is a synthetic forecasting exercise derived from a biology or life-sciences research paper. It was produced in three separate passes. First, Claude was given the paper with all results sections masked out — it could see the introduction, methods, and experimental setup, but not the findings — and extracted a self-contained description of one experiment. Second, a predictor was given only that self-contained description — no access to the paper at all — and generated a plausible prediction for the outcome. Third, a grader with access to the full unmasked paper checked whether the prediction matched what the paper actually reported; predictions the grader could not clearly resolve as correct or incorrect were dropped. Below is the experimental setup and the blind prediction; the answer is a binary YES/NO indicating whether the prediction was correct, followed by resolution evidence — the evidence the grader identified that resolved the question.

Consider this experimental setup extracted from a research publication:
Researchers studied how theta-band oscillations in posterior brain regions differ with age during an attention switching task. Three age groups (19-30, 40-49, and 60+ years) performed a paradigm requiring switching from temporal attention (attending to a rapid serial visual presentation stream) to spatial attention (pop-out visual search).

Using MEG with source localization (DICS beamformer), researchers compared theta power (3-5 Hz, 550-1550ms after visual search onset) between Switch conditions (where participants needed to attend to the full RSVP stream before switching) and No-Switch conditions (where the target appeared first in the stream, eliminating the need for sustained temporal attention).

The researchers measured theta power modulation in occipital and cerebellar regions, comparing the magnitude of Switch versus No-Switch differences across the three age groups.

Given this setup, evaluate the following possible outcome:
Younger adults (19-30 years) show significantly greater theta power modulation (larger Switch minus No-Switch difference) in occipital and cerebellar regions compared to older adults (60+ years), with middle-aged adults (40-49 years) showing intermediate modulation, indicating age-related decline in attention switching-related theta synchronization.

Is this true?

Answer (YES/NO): NO